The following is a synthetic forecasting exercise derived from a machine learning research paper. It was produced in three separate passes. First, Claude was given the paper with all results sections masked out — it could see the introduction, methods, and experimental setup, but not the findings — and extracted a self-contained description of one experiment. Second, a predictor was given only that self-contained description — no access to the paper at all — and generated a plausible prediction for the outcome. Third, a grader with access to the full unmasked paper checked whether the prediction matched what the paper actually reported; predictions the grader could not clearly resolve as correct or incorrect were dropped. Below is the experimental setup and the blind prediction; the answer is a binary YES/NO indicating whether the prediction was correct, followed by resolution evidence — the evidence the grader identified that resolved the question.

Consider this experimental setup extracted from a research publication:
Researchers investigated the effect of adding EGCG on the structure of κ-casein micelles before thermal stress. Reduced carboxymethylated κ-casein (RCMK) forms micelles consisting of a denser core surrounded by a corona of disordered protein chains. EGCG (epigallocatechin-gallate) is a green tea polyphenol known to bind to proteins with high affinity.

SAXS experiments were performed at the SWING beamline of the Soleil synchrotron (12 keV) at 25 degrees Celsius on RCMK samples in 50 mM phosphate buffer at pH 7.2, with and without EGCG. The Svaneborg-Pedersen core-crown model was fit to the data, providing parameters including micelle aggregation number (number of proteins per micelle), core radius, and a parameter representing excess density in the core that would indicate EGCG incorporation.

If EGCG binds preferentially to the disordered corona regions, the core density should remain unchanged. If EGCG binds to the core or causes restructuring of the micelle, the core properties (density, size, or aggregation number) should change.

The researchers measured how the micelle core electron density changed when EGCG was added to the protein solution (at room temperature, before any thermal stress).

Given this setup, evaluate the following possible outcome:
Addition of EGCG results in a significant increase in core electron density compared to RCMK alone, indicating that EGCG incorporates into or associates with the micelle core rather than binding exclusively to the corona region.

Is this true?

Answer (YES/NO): YES